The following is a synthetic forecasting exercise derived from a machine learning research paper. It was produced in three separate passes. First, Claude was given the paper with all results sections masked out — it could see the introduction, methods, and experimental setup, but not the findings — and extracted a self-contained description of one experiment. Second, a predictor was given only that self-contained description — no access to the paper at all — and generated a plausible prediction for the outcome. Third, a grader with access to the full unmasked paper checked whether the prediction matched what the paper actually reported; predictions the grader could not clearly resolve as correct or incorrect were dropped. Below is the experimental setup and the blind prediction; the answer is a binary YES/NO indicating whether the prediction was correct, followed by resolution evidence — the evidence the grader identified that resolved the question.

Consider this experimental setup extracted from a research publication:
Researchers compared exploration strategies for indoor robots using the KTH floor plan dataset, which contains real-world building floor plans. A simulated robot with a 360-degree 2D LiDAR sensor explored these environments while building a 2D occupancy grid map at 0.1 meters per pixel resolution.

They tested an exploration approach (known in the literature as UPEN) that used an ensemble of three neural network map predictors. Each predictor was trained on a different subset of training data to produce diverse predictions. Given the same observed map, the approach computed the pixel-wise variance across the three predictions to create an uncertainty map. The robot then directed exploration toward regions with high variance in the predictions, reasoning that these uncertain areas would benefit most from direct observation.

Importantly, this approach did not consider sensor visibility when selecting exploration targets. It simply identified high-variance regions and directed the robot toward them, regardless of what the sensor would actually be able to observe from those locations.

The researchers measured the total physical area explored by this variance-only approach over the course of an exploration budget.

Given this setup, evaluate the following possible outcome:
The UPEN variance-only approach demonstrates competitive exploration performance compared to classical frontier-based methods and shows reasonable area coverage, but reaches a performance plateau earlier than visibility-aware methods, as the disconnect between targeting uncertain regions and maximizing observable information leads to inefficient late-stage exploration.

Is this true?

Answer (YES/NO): YES